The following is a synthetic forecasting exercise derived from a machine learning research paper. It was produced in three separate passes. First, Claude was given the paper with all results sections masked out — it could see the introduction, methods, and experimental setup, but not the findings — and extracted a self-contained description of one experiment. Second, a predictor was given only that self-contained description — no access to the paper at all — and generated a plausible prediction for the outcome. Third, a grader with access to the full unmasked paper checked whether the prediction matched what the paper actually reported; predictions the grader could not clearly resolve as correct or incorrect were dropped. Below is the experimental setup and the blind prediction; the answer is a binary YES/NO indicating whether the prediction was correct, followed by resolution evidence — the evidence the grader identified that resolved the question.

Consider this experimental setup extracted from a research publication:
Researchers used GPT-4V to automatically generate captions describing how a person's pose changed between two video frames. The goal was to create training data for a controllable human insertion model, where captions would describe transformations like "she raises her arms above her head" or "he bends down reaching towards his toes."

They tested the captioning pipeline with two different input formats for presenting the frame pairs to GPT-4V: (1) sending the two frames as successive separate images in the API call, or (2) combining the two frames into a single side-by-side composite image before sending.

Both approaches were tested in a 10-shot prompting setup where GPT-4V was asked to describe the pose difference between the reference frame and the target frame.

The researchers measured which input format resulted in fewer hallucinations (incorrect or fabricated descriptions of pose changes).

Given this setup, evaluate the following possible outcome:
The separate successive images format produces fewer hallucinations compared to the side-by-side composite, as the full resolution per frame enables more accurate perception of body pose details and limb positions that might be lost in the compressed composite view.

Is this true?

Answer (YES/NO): NO